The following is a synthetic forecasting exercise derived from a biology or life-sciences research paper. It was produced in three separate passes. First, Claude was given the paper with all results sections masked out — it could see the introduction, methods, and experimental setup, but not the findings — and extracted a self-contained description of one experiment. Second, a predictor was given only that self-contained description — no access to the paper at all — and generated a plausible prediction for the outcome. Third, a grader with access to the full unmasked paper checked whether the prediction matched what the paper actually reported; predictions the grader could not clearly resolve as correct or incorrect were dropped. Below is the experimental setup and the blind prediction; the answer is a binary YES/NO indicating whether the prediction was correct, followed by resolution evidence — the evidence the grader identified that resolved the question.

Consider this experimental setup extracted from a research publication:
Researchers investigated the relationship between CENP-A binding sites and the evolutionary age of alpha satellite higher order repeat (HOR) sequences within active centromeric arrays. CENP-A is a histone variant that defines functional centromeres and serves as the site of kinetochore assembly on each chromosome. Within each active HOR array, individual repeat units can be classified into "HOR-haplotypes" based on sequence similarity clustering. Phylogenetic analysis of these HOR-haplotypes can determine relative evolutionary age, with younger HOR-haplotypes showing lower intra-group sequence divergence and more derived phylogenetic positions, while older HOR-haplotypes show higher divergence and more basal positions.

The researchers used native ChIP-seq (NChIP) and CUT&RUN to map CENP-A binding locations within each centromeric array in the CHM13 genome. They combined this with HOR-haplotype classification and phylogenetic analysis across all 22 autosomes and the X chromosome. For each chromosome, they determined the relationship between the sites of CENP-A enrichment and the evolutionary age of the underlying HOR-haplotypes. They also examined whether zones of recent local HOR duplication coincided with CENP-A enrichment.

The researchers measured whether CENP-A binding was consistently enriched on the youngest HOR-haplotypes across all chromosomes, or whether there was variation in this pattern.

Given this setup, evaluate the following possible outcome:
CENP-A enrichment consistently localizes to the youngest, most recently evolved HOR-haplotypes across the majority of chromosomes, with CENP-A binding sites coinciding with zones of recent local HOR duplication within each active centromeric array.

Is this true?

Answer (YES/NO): YES